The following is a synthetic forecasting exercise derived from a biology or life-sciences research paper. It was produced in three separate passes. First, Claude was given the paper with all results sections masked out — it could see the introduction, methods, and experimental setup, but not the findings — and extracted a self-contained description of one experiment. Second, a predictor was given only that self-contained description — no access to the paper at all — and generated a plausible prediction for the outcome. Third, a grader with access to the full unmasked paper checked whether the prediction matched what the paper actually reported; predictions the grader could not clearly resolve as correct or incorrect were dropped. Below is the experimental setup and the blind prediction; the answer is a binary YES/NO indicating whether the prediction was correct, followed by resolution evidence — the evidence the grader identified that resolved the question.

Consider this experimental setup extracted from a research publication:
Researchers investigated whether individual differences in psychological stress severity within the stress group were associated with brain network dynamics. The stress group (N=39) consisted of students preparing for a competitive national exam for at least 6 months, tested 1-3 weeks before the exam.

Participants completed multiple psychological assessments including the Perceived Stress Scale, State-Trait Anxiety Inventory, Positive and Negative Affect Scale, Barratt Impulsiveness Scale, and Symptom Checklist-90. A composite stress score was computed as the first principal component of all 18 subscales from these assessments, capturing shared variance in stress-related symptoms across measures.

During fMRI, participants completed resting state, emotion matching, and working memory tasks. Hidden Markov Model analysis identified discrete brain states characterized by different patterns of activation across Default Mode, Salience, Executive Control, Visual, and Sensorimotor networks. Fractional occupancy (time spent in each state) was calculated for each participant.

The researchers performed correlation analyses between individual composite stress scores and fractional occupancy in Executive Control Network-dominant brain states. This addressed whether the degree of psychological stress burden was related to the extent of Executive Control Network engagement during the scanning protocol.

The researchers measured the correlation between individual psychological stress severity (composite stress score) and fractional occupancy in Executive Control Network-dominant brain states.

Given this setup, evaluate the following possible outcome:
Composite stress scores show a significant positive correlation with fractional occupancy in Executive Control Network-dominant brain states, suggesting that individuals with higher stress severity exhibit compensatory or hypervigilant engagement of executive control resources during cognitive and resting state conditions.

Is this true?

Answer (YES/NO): NO